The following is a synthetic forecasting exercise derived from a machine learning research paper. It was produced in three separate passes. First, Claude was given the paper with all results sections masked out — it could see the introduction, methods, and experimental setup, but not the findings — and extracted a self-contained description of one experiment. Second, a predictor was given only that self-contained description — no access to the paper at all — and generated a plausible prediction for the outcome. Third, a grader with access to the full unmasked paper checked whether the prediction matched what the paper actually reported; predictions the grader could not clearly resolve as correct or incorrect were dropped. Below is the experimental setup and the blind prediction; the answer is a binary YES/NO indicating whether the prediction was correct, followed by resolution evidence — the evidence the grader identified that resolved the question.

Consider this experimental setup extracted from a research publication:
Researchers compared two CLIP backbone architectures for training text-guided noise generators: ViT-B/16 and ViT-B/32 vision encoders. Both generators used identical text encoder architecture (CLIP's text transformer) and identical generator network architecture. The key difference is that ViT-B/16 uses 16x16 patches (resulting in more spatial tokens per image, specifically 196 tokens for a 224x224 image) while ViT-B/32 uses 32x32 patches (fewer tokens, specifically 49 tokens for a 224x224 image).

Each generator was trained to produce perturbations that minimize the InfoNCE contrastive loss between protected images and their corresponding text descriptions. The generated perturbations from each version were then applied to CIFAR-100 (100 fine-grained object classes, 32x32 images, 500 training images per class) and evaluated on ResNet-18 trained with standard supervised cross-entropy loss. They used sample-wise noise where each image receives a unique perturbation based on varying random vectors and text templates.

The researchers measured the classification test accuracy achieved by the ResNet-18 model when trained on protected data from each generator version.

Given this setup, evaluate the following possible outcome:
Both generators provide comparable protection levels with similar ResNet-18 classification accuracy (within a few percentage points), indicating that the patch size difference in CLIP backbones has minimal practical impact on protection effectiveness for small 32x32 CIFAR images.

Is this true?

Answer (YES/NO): YES